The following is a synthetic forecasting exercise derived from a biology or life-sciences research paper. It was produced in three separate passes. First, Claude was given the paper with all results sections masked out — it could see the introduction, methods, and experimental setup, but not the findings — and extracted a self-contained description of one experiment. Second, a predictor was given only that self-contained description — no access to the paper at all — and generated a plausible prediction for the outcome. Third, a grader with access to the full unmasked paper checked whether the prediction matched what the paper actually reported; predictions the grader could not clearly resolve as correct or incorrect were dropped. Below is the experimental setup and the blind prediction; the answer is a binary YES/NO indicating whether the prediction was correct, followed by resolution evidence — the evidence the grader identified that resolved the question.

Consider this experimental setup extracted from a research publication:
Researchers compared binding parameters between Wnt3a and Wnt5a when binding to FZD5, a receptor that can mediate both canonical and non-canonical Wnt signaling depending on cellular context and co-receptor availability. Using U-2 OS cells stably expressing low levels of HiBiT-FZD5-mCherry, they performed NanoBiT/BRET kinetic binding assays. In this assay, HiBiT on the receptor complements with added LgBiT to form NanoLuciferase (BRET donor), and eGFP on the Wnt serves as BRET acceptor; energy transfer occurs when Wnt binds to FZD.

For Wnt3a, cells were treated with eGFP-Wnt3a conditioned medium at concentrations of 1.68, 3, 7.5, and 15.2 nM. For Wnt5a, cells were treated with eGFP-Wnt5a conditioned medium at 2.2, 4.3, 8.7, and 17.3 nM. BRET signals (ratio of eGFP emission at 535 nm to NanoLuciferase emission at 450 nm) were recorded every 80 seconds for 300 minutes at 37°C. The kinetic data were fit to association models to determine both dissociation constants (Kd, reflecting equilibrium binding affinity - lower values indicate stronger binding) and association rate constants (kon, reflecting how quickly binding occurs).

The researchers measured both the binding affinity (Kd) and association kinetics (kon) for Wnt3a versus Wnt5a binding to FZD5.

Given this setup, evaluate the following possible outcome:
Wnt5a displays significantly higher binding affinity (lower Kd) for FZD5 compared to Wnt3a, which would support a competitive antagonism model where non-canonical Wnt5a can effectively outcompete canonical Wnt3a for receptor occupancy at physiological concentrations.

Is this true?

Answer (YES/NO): NO